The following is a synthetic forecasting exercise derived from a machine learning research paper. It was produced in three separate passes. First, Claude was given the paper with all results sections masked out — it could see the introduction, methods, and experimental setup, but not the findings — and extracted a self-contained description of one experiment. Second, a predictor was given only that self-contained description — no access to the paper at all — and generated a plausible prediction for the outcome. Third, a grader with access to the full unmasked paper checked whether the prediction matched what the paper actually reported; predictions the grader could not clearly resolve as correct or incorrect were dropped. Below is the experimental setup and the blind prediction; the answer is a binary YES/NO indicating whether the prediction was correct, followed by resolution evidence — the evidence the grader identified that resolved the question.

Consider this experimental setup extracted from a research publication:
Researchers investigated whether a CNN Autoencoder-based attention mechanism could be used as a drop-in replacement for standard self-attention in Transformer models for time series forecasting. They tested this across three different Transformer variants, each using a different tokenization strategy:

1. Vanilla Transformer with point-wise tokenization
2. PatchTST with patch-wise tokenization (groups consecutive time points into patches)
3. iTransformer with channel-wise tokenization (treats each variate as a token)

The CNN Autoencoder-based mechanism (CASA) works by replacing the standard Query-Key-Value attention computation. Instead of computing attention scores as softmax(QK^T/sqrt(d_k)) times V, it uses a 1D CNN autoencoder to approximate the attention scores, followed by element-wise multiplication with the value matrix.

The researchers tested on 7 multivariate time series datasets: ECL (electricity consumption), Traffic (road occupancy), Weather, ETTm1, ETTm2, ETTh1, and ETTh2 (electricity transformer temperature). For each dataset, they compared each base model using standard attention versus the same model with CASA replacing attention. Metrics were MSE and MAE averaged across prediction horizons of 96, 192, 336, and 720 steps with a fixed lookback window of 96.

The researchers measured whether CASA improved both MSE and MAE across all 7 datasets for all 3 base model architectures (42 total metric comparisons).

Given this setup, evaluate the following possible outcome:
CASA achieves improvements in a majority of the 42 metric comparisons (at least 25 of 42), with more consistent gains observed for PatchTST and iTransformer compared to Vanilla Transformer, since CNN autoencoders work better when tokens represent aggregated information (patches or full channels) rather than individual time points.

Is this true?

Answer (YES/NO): NO